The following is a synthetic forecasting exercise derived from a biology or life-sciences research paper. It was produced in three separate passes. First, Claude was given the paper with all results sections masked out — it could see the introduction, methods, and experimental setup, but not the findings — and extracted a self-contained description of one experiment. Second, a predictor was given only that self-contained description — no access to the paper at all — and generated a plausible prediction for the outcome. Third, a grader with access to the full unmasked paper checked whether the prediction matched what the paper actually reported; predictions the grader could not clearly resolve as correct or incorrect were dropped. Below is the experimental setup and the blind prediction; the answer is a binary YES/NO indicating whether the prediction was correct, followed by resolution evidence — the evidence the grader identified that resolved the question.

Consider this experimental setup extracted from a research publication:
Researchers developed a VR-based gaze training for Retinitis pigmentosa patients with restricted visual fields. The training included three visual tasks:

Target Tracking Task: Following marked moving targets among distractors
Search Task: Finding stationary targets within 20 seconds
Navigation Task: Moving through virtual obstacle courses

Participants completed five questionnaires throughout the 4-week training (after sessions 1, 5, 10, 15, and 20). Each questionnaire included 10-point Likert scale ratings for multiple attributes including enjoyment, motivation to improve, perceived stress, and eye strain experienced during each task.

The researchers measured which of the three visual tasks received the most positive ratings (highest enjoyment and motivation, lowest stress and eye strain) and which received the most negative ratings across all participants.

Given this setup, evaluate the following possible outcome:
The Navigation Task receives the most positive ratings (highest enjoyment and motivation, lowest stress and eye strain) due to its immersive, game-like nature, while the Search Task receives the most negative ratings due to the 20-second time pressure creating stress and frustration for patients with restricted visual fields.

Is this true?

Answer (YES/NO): NO